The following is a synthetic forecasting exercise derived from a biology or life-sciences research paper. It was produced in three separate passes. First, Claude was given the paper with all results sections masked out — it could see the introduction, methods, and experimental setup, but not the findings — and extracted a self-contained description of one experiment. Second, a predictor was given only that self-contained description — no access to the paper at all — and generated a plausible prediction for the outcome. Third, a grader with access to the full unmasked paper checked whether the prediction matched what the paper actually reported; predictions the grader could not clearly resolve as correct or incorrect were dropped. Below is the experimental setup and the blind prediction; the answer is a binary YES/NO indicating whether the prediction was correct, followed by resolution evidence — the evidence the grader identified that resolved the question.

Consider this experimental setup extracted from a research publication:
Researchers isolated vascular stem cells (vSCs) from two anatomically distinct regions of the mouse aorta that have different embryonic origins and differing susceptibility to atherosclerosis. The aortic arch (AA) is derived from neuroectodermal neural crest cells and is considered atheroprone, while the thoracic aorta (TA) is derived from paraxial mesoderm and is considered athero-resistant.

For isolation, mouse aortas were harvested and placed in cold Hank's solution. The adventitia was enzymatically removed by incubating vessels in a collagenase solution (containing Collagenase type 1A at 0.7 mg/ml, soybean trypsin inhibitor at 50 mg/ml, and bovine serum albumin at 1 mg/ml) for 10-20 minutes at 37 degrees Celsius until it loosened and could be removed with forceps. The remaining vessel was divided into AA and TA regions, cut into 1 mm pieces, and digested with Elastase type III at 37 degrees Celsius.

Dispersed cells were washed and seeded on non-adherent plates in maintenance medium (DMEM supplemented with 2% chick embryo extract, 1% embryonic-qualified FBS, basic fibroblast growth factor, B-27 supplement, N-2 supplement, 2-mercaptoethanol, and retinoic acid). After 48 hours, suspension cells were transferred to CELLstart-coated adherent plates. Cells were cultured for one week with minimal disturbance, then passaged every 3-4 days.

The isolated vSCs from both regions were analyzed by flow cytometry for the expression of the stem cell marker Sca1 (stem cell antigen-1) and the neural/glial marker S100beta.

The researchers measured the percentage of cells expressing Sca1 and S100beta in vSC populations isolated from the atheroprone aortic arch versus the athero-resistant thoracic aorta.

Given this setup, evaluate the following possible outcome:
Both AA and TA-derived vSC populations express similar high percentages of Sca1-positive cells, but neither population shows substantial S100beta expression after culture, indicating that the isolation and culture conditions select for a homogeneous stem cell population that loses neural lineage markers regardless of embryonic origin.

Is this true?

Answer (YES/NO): NO